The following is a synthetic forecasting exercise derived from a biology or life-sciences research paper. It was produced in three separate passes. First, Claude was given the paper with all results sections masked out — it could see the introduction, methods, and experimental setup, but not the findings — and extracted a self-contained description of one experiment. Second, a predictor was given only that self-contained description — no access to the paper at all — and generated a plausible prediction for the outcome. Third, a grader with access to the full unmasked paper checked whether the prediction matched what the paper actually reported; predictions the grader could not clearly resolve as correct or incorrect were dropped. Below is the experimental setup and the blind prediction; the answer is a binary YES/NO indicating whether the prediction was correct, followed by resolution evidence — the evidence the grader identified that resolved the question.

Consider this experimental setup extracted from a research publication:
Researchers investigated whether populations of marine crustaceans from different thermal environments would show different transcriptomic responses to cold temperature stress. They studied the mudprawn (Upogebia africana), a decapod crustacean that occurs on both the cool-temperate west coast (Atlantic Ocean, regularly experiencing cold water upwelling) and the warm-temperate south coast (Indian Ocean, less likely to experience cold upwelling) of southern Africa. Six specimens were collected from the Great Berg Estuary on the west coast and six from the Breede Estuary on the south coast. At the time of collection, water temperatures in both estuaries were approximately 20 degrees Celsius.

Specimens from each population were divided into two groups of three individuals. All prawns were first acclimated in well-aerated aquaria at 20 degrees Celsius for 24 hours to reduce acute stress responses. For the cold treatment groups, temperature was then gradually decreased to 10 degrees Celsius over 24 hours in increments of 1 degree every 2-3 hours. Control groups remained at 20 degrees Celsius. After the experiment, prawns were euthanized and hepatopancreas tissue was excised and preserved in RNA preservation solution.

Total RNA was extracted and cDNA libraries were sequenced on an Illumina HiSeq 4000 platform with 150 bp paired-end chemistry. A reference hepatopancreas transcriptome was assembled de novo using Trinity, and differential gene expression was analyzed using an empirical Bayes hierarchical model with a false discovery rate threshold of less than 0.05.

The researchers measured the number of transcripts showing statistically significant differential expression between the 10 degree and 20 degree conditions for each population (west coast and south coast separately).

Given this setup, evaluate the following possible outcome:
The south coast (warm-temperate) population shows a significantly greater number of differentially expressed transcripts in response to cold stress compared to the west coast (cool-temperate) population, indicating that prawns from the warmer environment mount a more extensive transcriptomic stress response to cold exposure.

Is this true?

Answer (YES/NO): YES